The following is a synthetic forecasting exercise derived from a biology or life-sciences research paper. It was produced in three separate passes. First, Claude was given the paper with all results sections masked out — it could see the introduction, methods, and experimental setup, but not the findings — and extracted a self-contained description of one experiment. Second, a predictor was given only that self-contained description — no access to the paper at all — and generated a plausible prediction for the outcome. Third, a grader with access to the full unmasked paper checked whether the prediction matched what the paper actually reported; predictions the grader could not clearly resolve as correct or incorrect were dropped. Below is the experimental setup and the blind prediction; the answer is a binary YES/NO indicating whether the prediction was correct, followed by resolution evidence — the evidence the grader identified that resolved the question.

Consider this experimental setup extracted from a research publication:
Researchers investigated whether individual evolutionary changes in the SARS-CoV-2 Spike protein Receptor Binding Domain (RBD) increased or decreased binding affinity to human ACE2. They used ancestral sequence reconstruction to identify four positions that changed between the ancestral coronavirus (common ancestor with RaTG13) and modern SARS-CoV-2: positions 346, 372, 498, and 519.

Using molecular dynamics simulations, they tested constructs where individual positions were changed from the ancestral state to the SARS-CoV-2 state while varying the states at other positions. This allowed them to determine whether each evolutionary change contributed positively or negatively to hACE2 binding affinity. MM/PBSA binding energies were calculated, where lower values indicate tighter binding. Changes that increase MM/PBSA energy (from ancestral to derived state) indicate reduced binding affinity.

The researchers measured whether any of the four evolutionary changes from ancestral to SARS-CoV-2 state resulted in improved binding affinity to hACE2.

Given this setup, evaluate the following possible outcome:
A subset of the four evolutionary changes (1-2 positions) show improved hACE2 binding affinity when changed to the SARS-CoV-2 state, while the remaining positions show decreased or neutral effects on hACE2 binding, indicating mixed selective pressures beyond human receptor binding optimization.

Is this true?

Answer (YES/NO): NO